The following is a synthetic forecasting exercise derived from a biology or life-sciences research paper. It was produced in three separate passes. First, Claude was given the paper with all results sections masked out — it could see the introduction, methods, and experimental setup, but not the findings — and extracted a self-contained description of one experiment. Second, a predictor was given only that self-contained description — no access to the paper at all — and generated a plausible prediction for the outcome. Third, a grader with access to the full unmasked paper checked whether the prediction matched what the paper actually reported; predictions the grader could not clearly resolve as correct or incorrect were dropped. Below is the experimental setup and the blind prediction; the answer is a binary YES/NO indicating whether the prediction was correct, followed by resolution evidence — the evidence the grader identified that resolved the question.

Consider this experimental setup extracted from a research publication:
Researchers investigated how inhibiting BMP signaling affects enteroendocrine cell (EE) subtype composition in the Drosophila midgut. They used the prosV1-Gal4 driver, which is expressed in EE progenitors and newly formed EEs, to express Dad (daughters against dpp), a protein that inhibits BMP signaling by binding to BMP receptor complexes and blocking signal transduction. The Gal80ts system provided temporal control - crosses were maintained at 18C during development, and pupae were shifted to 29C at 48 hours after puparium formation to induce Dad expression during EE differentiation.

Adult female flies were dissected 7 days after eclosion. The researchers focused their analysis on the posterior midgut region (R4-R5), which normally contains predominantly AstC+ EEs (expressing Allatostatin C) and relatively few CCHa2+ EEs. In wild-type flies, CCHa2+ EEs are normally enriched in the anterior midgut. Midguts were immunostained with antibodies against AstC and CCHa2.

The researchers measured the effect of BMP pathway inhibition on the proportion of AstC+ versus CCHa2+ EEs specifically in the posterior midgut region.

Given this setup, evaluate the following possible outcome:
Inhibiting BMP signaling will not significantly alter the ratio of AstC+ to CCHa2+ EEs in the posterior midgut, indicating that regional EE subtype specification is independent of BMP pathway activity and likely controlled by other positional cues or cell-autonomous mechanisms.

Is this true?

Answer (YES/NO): NO